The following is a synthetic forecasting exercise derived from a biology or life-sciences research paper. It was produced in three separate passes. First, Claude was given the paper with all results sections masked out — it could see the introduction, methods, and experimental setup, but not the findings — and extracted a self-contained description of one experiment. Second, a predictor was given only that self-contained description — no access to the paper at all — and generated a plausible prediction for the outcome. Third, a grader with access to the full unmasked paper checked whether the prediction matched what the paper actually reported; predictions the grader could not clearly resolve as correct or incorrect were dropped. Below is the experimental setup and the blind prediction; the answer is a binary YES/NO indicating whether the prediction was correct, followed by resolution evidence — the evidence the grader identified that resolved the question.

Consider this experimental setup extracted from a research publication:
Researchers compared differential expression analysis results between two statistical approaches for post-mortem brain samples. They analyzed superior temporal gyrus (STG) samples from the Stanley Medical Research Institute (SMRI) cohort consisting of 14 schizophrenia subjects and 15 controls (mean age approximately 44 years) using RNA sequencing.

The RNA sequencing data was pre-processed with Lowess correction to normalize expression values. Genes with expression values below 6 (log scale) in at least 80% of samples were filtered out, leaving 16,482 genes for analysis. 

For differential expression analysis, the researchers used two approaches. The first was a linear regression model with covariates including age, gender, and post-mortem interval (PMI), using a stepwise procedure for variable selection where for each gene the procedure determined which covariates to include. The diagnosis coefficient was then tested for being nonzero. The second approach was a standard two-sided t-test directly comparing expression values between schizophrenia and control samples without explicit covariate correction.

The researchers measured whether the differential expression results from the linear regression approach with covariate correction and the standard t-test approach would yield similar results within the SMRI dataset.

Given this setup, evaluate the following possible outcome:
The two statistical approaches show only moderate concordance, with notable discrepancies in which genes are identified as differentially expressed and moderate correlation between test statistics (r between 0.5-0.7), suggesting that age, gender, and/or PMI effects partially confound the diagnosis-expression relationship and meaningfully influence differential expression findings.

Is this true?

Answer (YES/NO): NO